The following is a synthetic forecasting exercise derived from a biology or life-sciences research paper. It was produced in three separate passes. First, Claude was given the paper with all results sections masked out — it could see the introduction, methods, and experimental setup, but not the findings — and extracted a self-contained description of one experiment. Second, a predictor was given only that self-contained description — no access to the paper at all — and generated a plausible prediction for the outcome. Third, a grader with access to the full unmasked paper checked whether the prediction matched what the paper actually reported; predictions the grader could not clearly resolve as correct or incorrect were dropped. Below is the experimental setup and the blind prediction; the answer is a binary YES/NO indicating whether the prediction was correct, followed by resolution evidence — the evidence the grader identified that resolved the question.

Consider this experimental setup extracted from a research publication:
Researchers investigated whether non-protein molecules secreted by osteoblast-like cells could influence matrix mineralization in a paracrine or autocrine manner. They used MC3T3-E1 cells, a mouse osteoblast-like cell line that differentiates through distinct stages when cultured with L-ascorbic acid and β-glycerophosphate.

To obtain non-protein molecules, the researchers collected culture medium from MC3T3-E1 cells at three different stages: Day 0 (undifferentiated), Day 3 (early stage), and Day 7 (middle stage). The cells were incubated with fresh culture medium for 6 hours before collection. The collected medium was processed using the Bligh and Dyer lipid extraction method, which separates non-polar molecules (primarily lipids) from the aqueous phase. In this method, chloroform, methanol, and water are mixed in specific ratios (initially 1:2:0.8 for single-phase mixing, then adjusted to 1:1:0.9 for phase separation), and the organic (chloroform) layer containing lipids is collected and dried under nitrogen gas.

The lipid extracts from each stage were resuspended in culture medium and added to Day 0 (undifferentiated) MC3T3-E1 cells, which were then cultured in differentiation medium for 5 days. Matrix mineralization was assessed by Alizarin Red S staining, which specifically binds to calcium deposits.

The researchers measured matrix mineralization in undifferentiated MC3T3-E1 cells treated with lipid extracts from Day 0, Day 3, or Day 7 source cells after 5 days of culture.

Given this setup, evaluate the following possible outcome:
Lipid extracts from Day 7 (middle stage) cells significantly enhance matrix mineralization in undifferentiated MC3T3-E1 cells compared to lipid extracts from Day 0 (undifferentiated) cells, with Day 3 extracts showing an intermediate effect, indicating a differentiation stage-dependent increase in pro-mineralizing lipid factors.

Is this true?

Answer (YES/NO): NO